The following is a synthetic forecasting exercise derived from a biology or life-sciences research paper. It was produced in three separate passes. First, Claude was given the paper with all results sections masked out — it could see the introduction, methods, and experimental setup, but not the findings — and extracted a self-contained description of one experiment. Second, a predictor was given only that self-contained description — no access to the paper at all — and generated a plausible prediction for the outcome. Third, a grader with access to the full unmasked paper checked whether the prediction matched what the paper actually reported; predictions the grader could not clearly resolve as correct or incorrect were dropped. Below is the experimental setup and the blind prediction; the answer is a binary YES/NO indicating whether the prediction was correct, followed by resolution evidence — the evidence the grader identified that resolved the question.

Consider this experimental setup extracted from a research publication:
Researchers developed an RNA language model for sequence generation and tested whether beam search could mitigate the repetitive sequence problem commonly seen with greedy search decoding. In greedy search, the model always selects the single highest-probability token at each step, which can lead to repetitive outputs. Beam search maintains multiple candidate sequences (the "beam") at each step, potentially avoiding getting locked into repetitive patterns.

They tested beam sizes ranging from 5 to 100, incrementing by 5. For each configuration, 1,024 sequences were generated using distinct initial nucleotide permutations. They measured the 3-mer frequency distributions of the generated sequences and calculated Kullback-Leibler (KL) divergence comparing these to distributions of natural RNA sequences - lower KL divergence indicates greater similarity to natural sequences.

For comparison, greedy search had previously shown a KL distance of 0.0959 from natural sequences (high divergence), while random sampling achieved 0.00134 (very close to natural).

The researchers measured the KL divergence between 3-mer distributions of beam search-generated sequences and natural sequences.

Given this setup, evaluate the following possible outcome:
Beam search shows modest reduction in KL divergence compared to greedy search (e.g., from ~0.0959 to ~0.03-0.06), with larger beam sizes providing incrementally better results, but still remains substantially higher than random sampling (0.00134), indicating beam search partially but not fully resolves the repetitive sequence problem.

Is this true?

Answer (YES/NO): NO